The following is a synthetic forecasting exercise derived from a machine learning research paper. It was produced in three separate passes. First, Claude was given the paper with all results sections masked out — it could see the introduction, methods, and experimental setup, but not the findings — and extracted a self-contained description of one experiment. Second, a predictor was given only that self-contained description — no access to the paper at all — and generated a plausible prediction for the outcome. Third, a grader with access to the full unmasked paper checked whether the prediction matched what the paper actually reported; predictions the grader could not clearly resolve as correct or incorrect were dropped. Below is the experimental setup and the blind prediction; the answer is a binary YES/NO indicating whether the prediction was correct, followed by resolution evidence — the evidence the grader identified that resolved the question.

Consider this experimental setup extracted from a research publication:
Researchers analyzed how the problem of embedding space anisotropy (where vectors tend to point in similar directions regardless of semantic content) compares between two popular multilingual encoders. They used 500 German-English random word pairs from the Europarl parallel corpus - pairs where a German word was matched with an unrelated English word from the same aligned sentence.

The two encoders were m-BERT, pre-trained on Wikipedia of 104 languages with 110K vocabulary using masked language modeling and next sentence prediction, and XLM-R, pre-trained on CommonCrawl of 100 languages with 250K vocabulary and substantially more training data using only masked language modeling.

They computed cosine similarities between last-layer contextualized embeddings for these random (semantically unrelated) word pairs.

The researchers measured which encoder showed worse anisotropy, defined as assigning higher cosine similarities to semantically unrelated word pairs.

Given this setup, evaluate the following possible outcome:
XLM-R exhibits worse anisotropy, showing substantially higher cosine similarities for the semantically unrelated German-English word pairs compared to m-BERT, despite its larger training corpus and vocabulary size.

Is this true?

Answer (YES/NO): YES